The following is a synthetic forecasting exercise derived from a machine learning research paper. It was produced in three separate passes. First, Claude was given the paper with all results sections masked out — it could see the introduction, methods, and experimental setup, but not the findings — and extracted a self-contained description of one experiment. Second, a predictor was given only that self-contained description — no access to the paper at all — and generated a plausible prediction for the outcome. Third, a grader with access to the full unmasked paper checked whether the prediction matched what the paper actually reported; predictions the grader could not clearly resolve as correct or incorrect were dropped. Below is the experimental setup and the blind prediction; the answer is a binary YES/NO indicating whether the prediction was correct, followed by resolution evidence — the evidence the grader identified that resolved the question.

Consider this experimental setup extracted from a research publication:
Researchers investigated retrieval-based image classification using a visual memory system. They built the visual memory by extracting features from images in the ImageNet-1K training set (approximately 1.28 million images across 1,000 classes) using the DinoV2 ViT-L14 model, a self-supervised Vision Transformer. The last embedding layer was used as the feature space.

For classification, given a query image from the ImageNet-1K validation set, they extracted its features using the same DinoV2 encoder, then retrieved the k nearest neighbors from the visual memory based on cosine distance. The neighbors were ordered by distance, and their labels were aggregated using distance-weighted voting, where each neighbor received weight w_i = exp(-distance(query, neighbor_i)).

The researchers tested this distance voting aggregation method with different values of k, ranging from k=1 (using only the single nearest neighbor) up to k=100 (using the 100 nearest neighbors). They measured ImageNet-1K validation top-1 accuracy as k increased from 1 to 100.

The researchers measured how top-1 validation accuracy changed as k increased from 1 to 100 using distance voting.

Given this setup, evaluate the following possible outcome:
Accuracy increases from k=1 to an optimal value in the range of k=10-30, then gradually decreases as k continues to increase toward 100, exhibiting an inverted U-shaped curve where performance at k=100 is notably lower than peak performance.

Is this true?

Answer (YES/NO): NO